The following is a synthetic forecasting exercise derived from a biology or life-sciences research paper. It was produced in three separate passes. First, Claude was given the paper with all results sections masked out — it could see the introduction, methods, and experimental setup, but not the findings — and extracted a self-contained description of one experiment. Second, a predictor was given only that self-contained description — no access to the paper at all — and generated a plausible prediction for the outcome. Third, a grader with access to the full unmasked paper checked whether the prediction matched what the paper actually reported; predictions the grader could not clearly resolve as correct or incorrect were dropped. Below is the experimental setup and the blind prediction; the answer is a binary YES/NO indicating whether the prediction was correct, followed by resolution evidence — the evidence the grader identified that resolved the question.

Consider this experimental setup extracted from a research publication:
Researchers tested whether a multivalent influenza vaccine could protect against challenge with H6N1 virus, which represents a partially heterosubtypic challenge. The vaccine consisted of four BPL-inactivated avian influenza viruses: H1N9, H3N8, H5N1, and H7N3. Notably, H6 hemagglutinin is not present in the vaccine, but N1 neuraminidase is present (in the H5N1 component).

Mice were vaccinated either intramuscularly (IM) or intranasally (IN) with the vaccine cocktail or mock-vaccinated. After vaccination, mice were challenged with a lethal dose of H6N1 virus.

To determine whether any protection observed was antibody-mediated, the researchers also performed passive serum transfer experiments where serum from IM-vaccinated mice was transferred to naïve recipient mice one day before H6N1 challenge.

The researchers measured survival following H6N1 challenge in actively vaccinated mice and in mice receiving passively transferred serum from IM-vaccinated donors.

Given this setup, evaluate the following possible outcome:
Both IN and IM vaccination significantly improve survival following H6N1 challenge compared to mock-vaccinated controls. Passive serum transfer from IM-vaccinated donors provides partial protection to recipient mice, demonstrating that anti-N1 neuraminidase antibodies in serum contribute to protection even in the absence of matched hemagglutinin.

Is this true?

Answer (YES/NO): NO